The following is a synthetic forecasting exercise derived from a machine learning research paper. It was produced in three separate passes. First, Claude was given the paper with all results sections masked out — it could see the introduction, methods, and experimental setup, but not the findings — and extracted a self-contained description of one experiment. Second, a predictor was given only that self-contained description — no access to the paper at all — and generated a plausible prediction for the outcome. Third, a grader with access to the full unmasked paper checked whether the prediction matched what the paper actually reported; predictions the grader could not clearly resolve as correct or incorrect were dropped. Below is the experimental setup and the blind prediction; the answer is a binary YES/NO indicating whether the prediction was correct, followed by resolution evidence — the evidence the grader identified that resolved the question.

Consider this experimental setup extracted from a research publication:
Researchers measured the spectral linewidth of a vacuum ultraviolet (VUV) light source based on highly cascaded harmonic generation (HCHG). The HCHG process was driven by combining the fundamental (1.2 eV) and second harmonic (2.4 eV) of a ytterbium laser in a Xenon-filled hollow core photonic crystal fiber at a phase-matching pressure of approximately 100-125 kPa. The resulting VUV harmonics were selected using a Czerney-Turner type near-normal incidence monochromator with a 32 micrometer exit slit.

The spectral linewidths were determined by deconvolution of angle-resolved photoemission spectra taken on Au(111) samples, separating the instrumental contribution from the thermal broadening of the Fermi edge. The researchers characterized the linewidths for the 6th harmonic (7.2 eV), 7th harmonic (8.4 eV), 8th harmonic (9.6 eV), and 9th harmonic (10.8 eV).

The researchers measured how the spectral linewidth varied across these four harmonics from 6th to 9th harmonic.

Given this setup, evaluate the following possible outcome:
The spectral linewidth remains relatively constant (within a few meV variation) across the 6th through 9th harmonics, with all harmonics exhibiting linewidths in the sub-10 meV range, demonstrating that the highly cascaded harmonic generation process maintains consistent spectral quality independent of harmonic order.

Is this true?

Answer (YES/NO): NO